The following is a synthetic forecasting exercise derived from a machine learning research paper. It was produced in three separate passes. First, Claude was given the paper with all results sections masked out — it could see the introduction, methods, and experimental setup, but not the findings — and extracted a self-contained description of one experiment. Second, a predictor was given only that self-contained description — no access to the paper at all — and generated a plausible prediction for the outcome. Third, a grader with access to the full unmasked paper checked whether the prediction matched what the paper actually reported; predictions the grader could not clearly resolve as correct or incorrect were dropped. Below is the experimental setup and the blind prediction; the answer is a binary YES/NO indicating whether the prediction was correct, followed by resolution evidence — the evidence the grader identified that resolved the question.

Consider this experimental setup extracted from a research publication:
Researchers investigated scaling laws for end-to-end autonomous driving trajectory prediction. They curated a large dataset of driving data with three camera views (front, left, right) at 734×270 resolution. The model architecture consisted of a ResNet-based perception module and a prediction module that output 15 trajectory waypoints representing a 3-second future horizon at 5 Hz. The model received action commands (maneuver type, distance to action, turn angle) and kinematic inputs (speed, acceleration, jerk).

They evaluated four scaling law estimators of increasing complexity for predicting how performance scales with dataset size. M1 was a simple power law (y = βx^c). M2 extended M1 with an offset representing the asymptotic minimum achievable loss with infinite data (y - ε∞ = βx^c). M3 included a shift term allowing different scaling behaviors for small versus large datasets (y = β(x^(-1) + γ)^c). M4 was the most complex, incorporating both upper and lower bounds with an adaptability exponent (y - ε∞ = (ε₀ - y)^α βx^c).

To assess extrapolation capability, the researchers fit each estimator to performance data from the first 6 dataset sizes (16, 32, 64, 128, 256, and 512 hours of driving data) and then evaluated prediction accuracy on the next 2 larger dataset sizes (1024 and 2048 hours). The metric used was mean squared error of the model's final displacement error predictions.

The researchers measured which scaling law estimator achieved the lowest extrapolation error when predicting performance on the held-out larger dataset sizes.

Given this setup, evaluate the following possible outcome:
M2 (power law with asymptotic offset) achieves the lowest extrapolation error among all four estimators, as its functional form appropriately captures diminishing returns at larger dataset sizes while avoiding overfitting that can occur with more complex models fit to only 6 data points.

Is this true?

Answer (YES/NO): NO